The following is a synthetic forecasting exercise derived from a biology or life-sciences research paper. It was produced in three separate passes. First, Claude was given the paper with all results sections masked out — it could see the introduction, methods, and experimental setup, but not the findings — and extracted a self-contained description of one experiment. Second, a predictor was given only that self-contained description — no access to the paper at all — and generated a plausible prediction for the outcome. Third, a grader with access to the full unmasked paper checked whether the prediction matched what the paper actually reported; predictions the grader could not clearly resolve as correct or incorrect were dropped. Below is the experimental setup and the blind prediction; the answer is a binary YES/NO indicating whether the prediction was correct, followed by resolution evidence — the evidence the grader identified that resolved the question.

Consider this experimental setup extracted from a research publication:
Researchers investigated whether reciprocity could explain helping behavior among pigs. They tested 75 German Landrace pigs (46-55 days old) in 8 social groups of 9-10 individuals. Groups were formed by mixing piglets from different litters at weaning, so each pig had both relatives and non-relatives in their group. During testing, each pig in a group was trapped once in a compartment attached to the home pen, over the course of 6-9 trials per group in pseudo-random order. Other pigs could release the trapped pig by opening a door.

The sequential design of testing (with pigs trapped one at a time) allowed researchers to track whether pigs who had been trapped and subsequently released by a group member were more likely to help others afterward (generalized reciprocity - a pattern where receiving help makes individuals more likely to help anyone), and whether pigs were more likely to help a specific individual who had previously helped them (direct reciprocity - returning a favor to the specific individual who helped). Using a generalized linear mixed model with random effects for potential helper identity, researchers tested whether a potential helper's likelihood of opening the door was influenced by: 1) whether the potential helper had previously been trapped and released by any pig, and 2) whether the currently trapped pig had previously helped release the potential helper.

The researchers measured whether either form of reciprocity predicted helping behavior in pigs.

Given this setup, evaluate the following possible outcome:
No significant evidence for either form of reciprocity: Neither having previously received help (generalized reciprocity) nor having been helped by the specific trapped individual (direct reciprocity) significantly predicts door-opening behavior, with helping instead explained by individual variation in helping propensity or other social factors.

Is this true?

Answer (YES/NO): NO